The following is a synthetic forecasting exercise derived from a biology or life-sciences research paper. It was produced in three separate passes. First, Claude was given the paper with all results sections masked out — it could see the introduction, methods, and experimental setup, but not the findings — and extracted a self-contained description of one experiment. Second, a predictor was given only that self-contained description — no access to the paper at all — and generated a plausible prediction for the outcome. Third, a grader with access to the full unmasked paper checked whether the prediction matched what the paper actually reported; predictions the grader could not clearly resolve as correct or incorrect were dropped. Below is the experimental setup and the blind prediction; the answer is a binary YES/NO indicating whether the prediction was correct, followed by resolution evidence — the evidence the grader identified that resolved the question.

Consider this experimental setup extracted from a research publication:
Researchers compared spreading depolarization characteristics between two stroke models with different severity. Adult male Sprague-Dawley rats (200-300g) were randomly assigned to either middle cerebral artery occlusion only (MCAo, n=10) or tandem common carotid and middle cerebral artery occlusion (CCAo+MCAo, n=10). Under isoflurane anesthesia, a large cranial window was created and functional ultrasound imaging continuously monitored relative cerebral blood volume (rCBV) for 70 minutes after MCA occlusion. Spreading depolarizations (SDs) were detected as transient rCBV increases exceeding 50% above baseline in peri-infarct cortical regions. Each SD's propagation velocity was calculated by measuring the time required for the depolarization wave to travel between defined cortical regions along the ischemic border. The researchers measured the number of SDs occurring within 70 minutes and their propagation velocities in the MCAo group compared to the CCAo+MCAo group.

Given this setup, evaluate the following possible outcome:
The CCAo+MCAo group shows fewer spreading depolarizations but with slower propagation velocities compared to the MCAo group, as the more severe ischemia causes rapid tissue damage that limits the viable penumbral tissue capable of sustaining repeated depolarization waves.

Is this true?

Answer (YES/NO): NO